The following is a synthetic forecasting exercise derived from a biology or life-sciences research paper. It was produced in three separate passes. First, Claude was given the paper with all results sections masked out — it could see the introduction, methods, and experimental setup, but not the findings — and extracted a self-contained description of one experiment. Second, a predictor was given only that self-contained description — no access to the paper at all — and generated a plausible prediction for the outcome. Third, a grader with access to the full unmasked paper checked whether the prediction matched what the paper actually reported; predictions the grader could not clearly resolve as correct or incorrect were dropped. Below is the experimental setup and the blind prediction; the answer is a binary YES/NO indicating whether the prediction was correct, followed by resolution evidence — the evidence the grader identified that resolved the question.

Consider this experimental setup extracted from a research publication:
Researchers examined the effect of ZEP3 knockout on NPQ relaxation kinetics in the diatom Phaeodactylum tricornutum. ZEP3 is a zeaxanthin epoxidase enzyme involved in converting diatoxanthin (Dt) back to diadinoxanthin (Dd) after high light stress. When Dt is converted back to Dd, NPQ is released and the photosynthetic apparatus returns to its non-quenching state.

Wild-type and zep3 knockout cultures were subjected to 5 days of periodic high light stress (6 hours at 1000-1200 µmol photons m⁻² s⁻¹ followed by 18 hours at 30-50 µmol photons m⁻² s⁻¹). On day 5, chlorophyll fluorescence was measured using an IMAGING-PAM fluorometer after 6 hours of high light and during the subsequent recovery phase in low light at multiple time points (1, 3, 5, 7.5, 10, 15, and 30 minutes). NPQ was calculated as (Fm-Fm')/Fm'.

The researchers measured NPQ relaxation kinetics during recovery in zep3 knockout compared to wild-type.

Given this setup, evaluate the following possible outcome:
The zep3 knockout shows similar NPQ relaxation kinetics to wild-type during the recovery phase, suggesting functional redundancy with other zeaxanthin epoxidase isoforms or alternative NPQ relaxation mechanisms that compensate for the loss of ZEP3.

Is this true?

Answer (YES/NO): NO